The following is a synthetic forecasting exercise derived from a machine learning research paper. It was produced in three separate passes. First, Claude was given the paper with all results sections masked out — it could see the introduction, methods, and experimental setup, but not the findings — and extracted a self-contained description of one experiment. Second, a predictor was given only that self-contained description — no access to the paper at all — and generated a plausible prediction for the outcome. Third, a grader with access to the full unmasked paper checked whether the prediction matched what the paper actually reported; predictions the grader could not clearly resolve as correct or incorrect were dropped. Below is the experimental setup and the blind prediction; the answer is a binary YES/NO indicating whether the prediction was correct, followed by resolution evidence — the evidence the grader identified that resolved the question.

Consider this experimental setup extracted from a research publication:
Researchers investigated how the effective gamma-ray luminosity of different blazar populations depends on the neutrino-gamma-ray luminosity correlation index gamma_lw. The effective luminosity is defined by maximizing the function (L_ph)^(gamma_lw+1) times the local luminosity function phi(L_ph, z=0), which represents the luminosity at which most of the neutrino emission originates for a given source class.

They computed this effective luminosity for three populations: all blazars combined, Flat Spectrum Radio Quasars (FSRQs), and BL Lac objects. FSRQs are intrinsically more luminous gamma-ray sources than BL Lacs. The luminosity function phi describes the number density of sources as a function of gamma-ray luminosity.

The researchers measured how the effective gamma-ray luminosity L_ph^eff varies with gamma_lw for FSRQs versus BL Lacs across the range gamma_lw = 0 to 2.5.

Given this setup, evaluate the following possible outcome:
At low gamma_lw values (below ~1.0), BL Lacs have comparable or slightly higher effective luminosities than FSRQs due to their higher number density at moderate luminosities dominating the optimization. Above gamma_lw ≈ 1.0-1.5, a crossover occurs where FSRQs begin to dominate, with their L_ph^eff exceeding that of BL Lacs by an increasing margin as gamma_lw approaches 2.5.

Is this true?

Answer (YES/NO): NO